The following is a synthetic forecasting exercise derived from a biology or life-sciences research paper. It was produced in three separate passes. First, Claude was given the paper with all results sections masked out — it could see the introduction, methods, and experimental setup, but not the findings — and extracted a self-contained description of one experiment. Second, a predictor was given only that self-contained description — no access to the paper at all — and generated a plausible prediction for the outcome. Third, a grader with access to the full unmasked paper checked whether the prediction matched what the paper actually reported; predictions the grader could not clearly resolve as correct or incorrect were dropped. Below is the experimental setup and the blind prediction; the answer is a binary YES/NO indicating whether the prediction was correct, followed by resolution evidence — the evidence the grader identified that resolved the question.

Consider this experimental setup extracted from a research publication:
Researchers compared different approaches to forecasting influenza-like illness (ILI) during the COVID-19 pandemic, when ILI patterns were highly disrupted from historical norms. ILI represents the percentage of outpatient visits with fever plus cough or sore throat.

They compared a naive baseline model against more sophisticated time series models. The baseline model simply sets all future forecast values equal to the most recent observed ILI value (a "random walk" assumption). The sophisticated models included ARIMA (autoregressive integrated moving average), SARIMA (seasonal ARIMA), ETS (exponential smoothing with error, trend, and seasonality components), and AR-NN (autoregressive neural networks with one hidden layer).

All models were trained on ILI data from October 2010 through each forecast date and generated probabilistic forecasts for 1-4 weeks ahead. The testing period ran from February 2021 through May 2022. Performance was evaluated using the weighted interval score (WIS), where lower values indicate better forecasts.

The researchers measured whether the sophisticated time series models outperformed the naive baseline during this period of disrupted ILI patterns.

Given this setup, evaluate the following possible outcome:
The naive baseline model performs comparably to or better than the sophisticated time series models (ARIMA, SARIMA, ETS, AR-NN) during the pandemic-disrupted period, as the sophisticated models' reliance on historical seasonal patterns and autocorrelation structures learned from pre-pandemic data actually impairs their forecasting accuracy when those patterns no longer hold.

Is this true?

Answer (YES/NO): NO